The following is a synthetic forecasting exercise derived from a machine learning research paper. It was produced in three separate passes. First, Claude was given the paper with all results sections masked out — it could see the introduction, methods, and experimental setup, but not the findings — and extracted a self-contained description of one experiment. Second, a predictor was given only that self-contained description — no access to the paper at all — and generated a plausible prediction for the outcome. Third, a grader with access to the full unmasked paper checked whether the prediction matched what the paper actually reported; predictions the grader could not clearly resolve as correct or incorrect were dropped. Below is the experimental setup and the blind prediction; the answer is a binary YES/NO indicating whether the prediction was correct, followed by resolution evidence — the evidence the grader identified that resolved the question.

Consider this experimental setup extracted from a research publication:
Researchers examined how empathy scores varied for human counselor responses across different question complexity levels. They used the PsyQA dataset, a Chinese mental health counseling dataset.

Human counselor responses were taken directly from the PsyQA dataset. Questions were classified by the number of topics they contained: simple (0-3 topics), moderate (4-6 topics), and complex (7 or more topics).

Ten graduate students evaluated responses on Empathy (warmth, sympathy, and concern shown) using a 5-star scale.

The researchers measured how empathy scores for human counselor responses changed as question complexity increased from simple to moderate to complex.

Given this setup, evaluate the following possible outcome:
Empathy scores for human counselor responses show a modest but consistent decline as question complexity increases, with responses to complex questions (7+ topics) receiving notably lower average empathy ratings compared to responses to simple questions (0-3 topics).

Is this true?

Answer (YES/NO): NO